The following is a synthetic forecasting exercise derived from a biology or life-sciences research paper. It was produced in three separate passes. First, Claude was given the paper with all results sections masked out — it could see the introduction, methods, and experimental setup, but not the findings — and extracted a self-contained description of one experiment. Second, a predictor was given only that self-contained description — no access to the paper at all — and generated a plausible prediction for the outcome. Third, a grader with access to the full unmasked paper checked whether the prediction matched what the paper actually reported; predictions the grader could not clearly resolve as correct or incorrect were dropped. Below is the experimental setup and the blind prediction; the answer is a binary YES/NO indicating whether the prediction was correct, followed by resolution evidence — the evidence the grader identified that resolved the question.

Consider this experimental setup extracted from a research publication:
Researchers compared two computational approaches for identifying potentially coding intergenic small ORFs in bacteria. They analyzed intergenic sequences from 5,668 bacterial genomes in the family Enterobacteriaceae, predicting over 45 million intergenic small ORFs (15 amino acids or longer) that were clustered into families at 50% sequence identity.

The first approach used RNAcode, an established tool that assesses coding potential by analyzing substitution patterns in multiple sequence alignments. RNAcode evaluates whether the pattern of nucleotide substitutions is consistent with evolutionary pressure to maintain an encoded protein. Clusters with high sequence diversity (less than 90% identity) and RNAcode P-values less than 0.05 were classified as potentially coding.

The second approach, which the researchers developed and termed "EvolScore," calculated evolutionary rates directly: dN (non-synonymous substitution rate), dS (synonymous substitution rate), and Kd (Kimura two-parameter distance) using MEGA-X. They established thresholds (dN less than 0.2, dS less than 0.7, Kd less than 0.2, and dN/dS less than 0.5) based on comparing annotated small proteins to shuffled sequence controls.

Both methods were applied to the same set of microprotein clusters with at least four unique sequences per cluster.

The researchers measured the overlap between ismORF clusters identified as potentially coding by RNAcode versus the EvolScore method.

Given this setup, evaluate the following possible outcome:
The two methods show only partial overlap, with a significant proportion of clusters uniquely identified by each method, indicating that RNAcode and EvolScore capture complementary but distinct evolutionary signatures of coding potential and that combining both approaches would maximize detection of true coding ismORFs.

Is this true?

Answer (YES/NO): YES